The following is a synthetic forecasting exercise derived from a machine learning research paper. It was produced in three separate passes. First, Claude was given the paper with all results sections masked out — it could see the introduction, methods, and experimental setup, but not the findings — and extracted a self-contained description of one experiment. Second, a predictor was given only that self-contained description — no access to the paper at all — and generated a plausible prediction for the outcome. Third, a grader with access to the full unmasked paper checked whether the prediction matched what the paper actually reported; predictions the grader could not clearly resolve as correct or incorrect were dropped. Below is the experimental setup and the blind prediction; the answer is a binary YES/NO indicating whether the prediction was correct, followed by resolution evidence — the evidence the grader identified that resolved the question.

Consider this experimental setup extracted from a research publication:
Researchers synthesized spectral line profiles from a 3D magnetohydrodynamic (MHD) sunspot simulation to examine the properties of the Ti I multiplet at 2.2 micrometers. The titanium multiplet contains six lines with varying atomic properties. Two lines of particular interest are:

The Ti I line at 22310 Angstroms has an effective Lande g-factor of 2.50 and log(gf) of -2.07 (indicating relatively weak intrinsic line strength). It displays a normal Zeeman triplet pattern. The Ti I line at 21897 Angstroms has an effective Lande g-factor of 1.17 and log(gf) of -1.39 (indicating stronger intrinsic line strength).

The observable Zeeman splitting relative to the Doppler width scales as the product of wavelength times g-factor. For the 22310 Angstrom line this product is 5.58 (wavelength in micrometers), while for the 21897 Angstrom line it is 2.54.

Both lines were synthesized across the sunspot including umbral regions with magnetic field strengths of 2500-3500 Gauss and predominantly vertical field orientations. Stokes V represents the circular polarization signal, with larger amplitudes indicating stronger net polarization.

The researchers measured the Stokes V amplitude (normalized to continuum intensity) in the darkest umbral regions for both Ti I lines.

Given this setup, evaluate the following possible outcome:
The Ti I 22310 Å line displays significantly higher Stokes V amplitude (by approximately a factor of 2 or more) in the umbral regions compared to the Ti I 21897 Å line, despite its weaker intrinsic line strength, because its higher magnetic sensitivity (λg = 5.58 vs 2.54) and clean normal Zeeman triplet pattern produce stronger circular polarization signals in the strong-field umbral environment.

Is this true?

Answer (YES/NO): NO